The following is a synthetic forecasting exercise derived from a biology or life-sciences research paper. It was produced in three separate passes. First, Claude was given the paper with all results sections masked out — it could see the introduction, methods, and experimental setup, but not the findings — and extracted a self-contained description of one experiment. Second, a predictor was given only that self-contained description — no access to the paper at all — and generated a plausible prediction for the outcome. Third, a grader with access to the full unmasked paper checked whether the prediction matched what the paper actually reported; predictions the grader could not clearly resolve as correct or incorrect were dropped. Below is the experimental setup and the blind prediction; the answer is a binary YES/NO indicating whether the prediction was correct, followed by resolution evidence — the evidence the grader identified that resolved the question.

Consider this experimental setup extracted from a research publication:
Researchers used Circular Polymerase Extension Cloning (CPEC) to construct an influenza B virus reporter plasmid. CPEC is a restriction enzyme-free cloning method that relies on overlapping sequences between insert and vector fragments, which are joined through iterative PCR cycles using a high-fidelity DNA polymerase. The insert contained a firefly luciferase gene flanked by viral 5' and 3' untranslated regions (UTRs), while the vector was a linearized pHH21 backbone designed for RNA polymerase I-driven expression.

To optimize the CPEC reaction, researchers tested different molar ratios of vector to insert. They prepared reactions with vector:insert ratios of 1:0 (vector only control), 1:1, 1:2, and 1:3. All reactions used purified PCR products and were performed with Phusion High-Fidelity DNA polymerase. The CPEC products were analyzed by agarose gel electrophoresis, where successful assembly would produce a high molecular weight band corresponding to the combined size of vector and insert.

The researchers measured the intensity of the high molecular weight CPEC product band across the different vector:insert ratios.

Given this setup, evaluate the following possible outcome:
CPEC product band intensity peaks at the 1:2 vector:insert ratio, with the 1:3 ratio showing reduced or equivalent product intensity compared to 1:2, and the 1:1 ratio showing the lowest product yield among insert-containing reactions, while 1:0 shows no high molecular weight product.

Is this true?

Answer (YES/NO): NO